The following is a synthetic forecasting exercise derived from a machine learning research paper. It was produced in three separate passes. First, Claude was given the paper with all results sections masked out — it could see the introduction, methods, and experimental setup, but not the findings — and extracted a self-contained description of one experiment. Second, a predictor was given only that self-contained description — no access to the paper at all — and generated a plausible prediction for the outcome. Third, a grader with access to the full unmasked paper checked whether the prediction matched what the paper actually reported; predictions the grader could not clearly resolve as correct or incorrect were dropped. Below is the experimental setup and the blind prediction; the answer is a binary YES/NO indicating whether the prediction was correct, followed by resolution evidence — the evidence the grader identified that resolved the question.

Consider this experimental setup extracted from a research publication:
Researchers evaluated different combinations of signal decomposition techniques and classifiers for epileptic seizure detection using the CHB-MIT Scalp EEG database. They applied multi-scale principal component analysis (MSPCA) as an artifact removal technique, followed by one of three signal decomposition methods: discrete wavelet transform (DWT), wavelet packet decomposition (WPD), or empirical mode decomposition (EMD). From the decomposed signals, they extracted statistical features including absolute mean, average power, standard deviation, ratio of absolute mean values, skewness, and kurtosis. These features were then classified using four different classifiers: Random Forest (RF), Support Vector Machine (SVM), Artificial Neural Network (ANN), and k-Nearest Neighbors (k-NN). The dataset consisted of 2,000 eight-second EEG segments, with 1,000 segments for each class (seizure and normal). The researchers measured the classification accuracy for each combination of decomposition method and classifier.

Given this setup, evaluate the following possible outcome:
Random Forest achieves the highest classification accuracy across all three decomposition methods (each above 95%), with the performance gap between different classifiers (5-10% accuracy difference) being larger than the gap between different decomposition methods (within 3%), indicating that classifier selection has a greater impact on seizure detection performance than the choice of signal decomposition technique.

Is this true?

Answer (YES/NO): NO